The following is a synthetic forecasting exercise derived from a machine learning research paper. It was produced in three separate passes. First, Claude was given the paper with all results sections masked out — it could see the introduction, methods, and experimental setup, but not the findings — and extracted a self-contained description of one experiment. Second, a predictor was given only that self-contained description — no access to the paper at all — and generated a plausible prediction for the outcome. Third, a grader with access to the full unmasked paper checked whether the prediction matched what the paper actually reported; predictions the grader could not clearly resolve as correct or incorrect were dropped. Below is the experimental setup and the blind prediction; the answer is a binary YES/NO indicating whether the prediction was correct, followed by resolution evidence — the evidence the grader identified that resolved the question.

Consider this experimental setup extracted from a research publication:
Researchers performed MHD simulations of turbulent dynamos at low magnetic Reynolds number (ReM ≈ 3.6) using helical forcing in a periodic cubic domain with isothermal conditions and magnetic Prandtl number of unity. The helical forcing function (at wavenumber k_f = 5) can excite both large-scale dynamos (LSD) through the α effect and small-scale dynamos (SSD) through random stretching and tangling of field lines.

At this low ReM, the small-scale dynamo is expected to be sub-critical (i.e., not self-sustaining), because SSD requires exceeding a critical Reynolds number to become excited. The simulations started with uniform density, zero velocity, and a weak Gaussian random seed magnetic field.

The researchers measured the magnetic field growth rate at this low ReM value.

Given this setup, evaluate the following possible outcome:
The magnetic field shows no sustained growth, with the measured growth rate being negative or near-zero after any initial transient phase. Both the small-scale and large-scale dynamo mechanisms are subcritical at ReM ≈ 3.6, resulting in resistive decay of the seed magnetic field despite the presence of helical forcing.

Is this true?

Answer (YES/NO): NO